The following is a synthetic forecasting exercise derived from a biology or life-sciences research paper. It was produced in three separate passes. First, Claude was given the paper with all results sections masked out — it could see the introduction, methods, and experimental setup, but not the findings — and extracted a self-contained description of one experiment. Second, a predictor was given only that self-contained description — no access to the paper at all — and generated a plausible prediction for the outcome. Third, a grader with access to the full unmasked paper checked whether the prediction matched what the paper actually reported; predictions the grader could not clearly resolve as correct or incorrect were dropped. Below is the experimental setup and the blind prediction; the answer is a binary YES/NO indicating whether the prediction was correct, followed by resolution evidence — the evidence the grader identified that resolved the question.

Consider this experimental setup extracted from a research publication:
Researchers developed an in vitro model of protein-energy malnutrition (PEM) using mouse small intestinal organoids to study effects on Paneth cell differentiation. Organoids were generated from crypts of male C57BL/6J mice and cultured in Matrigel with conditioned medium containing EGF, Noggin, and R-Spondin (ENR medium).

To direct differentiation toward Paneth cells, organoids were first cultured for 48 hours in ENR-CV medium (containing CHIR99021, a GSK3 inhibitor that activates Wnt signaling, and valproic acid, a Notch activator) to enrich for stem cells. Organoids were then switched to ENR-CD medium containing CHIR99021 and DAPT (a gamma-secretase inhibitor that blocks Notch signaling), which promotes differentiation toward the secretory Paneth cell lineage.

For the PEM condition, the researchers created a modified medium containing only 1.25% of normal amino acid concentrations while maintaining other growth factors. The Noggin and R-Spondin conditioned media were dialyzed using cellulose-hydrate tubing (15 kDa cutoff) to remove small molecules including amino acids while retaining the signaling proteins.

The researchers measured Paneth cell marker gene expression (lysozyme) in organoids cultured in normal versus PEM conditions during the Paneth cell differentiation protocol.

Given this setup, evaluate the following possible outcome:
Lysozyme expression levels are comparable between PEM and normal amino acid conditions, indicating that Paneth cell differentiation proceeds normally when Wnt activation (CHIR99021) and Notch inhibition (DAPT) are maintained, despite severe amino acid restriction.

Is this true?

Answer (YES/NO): YES